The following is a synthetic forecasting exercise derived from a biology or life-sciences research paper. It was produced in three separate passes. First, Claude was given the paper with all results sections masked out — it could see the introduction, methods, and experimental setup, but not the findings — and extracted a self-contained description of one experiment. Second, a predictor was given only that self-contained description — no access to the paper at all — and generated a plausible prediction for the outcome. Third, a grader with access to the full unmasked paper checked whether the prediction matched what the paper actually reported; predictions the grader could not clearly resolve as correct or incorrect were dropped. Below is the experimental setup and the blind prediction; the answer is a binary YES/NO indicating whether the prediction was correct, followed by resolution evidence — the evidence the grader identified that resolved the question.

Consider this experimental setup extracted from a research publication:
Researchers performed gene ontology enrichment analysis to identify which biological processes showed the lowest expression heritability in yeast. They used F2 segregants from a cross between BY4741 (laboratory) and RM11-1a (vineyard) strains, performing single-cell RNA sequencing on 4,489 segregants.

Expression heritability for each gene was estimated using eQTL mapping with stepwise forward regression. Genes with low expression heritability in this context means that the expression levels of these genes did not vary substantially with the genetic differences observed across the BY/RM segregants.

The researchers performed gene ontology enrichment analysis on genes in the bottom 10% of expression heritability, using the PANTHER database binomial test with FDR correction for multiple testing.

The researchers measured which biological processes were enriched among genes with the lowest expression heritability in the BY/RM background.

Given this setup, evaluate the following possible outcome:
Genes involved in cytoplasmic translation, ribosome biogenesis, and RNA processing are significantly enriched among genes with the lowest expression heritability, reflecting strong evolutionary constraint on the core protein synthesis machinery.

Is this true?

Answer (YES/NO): NO